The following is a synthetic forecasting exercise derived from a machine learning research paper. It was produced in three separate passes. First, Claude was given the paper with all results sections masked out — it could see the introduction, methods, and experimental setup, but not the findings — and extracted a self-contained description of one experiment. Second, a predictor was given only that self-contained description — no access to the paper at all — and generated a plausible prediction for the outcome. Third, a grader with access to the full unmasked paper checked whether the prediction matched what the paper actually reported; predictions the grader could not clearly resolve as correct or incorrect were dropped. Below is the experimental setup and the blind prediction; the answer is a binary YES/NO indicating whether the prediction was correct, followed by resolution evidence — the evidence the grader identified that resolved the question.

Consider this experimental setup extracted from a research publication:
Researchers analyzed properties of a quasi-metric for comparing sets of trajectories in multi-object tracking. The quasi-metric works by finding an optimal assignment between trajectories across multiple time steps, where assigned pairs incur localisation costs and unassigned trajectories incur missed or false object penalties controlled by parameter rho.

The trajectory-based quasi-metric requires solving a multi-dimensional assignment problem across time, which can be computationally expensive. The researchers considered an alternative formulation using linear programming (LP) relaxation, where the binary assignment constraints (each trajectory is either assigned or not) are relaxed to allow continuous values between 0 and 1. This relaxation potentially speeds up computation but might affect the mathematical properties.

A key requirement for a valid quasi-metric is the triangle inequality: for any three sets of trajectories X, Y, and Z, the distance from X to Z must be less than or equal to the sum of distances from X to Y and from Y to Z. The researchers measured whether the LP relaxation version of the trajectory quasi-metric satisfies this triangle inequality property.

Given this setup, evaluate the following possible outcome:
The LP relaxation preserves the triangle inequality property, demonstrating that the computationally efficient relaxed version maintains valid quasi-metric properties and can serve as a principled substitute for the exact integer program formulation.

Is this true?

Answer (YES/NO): YES